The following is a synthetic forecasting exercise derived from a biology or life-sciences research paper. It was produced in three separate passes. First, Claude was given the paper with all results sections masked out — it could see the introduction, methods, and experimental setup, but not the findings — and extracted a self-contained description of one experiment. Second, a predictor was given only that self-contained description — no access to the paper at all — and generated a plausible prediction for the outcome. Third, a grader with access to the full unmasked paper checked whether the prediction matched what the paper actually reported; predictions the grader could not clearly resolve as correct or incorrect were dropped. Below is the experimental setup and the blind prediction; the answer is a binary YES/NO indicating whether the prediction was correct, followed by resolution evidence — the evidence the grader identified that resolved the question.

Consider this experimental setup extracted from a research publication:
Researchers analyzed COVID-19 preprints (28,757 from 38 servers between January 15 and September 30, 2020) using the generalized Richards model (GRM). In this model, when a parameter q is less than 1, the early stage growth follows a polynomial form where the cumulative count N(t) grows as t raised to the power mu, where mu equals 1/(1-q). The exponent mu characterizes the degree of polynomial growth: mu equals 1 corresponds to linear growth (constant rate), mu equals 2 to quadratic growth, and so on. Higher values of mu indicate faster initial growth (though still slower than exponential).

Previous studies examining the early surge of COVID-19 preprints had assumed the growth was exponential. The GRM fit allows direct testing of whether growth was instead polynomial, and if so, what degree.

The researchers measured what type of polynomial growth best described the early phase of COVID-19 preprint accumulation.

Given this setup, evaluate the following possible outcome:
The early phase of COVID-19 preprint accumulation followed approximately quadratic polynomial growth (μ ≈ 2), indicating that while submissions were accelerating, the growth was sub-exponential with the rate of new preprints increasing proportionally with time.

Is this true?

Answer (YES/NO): NO